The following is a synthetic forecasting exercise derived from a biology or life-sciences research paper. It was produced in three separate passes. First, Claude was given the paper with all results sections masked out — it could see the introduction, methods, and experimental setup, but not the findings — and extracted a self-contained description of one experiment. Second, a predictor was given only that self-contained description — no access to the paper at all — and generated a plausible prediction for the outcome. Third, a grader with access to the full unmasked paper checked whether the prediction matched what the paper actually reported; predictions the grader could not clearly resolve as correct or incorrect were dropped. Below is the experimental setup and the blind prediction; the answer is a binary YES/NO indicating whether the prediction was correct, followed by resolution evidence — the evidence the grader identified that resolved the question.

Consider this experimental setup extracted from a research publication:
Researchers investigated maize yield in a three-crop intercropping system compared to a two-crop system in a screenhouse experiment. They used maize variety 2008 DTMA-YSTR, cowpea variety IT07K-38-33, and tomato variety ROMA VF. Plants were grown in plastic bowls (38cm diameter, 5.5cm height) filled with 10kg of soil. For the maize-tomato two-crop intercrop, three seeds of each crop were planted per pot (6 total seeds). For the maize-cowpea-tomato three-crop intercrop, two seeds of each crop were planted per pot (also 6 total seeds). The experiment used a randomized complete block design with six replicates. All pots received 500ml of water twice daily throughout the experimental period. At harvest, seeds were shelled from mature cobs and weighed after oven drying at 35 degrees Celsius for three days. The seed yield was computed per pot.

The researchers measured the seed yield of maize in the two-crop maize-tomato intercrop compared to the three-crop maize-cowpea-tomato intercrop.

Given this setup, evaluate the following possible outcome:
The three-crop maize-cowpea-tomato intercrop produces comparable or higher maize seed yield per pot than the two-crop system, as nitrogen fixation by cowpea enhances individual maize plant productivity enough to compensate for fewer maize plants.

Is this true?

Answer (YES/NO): NO